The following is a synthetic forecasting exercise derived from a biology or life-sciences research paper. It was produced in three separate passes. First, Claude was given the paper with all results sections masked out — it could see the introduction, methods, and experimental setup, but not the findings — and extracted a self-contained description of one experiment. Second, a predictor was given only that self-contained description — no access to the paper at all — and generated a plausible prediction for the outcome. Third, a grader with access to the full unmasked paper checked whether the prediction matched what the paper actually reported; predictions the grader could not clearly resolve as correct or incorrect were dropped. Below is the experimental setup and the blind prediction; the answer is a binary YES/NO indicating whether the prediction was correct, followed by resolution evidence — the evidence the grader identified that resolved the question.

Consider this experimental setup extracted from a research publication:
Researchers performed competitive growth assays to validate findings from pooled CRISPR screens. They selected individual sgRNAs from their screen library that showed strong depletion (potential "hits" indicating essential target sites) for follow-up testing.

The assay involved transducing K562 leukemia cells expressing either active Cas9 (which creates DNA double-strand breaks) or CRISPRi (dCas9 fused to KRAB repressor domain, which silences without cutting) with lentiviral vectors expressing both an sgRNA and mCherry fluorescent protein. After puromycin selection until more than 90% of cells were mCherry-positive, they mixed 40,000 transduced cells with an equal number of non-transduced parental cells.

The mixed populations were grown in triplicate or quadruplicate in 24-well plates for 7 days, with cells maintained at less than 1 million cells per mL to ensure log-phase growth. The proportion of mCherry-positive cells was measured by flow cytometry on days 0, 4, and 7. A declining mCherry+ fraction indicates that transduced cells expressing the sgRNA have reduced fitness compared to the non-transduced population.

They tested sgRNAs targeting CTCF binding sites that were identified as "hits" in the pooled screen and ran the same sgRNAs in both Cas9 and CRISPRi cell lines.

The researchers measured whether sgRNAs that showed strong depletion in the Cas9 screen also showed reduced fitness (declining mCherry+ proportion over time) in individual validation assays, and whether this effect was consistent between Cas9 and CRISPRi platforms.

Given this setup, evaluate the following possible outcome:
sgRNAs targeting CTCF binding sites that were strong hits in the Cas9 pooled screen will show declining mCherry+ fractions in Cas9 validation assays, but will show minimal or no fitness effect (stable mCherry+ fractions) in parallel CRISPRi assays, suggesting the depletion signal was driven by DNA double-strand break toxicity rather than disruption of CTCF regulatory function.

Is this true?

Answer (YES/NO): YES